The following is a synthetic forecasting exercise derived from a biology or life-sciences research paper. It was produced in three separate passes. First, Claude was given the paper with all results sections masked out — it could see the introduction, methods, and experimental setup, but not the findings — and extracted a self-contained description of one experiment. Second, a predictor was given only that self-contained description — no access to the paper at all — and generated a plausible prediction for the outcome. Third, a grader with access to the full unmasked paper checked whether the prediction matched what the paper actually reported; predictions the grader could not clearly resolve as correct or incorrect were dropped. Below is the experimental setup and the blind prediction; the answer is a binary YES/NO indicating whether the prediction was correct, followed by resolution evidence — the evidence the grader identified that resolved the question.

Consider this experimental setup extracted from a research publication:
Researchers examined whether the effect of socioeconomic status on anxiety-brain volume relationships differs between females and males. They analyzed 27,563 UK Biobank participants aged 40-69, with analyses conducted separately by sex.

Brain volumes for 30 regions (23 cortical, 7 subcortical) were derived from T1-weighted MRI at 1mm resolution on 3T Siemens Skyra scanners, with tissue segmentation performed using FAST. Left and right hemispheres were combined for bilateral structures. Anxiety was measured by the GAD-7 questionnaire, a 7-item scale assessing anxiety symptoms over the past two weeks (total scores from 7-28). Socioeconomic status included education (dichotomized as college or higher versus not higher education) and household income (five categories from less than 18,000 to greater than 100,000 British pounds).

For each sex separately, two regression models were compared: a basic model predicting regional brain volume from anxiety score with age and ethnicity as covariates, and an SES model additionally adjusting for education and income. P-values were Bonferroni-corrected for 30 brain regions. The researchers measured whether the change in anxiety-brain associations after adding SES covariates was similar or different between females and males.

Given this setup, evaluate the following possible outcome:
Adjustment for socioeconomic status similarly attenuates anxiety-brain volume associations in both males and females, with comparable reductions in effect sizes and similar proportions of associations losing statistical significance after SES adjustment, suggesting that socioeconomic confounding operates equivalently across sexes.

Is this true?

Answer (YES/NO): NO